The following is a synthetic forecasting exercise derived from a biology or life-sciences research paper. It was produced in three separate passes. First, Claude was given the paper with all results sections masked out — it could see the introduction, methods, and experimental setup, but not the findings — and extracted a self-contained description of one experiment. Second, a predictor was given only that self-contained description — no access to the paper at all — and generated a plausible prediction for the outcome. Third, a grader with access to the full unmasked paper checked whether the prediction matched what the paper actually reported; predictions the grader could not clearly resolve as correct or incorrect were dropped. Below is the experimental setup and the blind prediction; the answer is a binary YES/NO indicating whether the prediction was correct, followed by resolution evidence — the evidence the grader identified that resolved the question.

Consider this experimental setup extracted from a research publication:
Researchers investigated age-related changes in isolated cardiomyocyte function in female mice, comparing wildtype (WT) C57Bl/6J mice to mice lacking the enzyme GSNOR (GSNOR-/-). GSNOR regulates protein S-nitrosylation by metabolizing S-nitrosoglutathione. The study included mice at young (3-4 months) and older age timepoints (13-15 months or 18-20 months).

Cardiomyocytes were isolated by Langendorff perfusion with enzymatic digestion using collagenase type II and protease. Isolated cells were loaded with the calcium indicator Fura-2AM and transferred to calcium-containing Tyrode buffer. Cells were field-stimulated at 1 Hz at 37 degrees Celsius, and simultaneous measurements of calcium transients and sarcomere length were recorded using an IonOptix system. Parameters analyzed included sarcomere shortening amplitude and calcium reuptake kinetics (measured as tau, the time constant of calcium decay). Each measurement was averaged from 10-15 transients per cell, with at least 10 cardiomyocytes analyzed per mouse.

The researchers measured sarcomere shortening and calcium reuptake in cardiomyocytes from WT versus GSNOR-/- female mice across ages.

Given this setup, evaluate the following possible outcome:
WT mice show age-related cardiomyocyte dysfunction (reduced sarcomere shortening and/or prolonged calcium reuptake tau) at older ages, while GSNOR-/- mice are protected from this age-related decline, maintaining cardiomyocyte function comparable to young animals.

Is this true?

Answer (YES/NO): NO